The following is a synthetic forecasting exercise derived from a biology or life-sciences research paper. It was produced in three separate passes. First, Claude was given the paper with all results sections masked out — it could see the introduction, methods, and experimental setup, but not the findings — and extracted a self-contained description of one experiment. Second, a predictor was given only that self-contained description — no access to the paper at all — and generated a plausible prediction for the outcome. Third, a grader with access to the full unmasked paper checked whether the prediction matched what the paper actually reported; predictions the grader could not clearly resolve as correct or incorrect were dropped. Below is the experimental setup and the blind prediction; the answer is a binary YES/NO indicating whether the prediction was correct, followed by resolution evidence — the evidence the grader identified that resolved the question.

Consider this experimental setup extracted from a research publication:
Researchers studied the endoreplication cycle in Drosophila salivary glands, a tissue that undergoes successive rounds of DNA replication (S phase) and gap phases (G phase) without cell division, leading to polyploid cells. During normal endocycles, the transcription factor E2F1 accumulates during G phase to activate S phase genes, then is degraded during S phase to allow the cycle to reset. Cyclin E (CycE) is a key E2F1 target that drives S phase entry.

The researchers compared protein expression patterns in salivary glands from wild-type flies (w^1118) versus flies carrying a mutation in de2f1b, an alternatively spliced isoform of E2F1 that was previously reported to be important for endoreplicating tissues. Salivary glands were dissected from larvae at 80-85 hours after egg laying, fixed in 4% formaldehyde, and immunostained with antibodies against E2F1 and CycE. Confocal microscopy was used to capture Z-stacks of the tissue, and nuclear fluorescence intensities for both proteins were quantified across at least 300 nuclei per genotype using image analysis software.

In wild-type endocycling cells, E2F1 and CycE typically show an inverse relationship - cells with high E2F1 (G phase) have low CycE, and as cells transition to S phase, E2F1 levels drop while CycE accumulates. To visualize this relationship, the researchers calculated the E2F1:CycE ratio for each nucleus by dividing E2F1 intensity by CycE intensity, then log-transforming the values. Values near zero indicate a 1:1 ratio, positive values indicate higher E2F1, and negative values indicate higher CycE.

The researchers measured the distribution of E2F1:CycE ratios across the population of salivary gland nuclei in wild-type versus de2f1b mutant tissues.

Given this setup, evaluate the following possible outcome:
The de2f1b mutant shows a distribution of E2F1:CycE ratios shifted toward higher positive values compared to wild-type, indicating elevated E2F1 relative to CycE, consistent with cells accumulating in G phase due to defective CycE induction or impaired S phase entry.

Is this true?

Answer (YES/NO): NO